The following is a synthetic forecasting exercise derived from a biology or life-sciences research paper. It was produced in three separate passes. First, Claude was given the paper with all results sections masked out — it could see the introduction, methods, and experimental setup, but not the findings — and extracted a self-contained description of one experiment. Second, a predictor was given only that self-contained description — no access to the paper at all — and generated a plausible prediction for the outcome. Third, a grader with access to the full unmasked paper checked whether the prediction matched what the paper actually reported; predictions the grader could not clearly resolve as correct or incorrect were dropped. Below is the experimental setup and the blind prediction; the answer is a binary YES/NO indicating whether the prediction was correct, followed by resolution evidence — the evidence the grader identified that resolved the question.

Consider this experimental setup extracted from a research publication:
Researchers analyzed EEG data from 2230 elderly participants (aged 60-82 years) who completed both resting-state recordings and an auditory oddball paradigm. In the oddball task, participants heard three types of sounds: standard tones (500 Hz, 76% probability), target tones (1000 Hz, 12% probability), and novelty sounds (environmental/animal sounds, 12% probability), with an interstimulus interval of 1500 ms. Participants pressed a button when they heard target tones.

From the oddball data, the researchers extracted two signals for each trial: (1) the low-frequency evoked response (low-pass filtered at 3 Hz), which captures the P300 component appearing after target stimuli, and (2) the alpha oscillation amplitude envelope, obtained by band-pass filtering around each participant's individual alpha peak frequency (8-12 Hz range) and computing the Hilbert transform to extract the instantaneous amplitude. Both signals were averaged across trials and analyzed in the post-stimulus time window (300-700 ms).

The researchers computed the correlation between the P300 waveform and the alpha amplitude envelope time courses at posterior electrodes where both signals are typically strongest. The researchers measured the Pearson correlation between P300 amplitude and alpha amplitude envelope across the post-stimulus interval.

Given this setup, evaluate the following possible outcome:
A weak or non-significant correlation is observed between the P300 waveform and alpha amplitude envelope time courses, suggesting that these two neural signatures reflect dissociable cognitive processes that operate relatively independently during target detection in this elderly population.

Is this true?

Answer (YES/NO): NO